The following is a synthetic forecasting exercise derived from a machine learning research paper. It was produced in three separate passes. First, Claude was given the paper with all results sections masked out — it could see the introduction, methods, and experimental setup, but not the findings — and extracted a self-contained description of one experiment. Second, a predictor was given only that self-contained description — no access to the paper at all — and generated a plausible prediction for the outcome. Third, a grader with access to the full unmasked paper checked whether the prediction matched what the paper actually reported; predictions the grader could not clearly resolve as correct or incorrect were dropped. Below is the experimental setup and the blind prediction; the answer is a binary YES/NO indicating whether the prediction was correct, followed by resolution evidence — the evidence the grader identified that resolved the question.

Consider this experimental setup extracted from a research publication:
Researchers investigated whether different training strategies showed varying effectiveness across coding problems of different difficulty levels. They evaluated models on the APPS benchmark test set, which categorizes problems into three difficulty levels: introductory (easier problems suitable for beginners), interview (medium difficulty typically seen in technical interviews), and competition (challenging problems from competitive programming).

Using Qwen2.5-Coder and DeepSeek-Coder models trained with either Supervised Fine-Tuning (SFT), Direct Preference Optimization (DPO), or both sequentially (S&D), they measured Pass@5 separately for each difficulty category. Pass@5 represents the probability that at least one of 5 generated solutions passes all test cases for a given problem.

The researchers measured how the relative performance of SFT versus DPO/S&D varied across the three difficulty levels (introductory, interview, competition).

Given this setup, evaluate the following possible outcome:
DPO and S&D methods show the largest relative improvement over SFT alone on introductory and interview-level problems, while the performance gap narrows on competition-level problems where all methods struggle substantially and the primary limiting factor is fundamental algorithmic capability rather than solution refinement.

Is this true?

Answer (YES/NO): NO